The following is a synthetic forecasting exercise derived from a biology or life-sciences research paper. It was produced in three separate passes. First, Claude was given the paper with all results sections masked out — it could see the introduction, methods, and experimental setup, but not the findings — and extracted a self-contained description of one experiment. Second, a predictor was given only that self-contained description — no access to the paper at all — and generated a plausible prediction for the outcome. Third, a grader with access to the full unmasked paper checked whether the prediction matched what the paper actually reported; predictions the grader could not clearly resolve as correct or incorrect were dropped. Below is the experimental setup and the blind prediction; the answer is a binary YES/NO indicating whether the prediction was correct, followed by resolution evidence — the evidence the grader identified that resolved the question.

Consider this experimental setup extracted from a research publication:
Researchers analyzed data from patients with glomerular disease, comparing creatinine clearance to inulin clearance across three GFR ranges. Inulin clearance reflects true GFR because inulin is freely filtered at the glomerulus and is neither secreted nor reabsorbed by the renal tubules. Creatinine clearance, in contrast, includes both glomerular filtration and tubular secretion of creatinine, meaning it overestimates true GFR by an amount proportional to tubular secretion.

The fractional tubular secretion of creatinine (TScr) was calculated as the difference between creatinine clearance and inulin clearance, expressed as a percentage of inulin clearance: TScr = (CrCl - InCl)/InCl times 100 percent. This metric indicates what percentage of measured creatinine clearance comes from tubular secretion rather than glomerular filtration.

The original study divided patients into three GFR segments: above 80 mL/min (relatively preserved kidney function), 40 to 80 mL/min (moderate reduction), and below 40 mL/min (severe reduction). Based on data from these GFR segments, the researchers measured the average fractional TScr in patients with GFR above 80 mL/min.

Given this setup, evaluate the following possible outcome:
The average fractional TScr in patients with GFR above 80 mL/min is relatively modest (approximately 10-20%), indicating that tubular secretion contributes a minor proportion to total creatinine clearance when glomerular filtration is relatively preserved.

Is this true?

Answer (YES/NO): YES